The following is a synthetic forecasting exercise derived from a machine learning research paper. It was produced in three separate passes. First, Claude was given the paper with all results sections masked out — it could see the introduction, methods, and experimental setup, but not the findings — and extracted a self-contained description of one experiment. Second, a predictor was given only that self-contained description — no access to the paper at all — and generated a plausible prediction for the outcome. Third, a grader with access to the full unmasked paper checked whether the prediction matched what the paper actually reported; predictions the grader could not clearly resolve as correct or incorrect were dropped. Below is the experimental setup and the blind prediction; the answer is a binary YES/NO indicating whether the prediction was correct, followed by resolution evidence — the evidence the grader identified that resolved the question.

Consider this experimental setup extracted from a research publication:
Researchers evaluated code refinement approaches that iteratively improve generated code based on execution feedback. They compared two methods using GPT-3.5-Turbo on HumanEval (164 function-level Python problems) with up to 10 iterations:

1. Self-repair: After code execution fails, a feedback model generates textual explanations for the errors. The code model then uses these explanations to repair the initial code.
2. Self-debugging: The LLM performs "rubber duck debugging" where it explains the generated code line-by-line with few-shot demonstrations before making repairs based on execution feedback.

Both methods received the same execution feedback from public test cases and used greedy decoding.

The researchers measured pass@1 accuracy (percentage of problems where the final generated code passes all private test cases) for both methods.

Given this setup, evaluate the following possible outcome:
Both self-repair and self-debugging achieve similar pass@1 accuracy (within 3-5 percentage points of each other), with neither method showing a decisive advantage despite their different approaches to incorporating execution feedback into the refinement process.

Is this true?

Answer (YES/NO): NO